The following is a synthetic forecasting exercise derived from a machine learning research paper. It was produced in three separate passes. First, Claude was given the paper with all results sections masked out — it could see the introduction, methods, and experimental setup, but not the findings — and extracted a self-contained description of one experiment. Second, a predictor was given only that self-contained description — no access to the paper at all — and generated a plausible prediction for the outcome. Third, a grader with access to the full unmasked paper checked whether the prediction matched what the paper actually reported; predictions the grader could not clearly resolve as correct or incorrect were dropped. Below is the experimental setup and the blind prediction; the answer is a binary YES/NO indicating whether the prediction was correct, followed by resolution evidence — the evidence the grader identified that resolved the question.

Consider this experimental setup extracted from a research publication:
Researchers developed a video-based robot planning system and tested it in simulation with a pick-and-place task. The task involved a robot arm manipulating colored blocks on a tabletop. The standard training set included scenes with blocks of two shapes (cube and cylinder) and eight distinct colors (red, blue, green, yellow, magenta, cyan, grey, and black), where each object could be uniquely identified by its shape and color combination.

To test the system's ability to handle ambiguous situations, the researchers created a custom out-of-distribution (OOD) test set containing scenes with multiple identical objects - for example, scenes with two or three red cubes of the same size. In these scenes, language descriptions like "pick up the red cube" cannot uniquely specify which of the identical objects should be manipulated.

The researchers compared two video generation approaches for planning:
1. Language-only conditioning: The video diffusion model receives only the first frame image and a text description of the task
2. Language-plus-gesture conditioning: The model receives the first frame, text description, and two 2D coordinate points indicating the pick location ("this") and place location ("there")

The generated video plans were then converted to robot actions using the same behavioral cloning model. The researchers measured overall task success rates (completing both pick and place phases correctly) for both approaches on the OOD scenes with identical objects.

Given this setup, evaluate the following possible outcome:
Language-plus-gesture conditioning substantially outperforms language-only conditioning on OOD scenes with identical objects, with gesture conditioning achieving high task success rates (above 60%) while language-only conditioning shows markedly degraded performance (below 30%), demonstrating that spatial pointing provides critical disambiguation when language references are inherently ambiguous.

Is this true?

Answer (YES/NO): YES